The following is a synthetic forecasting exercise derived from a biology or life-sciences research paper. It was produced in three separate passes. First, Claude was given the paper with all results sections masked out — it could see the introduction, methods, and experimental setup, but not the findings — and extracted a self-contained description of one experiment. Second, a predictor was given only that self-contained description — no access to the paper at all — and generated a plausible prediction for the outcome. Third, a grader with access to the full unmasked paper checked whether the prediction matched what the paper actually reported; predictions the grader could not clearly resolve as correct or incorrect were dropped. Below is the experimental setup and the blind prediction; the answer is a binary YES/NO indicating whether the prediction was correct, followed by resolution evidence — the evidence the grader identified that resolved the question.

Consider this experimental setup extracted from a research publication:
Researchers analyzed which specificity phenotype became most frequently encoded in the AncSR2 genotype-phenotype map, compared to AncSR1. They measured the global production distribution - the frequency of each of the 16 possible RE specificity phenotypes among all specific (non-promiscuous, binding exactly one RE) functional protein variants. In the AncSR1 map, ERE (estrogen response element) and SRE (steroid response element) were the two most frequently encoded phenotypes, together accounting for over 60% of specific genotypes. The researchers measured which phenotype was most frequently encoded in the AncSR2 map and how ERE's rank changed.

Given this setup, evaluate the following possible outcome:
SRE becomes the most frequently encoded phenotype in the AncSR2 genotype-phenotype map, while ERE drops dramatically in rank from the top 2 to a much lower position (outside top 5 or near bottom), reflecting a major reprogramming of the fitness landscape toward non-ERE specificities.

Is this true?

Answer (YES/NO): YES